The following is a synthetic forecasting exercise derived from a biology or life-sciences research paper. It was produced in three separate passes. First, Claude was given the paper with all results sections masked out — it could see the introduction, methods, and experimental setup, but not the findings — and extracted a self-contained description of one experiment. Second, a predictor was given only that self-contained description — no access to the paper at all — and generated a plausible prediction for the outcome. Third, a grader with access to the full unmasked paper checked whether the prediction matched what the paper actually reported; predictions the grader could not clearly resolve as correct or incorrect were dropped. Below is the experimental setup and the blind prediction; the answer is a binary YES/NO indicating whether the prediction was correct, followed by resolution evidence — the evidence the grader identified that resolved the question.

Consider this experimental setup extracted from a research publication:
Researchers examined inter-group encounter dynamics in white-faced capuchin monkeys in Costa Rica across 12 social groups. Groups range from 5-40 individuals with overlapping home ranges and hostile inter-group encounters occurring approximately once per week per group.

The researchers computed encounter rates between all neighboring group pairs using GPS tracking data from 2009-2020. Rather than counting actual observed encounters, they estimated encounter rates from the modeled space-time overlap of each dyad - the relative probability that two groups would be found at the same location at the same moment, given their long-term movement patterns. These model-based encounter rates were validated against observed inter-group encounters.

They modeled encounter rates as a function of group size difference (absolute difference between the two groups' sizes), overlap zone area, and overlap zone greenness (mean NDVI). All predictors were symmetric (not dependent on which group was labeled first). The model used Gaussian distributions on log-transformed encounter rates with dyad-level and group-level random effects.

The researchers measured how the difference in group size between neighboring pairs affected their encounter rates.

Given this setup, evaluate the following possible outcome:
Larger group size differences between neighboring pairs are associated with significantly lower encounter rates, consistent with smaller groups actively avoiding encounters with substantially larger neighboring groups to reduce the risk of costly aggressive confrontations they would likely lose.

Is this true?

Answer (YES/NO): NO